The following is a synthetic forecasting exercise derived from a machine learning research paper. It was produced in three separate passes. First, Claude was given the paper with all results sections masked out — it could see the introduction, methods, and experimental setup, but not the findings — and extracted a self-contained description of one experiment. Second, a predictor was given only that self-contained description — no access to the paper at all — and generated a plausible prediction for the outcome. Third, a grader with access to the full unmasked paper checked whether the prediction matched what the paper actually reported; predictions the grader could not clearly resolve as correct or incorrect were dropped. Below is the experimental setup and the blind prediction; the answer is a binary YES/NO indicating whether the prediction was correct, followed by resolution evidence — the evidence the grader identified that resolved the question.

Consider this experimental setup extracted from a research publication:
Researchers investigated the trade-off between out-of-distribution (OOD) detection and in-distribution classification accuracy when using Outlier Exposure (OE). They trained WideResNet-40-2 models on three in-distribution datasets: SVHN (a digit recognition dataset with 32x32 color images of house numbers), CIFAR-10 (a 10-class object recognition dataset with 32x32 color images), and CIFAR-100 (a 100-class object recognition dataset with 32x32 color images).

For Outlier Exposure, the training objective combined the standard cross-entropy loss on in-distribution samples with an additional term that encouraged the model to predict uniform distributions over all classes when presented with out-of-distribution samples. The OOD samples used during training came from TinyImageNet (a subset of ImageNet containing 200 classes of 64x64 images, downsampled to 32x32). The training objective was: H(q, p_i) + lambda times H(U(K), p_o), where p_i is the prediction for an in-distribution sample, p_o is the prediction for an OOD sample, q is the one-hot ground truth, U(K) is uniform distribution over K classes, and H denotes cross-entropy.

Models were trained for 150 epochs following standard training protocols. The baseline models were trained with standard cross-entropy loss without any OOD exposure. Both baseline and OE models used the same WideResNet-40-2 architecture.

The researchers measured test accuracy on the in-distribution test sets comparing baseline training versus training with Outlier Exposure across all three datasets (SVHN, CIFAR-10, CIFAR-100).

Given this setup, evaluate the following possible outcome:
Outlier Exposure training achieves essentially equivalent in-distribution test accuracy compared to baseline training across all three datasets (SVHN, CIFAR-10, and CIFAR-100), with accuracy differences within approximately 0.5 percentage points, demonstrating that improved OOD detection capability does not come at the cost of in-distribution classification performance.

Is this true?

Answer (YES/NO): NO